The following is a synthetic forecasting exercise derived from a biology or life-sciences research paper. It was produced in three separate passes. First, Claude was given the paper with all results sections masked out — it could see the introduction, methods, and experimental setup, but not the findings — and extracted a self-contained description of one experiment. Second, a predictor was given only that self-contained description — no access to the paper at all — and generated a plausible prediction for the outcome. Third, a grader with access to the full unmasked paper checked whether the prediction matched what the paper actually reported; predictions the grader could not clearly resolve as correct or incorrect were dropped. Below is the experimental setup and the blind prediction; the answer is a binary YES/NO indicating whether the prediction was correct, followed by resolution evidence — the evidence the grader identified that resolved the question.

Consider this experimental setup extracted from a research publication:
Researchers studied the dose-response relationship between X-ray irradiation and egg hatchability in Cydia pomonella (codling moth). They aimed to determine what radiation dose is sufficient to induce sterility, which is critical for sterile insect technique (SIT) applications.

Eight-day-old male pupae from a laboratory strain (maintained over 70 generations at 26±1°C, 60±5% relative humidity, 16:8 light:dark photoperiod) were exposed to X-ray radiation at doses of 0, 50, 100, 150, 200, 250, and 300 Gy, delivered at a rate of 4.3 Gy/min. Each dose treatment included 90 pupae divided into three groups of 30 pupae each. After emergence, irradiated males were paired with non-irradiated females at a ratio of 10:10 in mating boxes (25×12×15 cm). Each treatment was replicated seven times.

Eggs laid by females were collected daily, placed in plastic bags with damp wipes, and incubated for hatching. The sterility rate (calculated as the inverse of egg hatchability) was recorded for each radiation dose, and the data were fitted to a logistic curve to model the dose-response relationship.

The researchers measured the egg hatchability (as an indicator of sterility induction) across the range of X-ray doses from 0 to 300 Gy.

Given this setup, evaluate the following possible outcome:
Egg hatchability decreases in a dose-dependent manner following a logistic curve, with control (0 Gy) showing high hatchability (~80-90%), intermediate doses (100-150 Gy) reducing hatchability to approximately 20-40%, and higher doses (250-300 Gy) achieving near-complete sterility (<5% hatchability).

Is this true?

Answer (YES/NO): NO